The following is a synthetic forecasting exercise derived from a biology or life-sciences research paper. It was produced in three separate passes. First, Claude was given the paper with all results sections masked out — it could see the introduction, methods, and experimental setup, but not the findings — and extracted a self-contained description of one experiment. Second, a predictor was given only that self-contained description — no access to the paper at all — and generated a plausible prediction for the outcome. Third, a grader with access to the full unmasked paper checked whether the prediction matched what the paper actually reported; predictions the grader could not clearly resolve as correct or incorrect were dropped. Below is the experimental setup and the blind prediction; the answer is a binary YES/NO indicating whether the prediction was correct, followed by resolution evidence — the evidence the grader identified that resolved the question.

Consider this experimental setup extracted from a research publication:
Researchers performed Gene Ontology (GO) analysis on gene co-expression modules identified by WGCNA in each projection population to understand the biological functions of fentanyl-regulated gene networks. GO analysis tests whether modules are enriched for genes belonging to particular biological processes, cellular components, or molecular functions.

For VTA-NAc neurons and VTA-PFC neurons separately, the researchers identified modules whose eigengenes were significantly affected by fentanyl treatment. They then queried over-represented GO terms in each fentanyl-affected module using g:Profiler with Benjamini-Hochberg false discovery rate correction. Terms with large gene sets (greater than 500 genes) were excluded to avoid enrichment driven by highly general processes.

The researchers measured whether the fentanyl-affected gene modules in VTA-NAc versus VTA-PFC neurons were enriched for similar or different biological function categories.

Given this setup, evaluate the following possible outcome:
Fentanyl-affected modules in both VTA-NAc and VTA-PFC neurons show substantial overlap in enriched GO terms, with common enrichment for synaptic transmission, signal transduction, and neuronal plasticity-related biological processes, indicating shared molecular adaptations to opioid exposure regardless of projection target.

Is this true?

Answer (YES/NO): NO